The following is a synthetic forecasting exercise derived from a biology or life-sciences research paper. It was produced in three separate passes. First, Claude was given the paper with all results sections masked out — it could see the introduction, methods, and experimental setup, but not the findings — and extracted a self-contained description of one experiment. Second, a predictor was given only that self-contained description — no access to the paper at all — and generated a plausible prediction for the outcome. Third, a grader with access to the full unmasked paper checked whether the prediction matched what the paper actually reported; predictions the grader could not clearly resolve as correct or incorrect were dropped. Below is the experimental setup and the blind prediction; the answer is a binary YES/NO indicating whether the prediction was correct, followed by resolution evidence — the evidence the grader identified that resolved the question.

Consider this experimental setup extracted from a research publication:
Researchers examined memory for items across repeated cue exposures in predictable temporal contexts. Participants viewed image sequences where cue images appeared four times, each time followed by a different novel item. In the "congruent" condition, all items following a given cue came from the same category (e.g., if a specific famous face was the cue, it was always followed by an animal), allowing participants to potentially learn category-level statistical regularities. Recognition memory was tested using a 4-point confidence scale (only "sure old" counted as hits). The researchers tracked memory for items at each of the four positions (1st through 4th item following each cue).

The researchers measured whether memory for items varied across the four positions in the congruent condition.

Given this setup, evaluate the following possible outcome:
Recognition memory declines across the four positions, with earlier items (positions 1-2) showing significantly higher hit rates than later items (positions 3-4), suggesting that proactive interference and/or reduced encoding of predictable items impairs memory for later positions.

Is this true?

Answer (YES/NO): NO